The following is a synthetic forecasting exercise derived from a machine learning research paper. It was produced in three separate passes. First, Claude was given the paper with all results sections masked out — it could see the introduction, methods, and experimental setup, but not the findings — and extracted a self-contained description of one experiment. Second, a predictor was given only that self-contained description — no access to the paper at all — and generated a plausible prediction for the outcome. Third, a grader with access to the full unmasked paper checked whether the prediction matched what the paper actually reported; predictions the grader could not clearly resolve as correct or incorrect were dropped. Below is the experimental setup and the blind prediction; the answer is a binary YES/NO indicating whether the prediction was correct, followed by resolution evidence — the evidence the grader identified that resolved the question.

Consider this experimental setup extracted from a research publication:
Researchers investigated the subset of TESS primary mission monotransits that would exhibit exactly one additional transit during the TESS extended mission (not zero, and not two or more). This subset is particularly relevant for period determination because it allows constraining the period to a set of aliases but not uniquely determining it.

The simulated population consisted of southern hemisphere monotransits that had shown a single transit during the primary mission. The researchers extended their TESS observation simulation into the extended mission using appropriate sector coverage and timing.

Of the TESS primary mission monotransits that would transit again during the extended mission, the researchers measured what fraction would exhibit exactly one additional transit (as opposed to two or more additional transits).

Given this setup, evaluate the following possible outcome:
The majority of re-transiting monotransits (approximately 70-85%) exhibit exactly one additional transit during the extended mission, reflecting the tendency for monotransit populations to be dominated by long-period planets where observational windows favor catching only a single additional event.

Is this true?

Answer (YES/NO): YES